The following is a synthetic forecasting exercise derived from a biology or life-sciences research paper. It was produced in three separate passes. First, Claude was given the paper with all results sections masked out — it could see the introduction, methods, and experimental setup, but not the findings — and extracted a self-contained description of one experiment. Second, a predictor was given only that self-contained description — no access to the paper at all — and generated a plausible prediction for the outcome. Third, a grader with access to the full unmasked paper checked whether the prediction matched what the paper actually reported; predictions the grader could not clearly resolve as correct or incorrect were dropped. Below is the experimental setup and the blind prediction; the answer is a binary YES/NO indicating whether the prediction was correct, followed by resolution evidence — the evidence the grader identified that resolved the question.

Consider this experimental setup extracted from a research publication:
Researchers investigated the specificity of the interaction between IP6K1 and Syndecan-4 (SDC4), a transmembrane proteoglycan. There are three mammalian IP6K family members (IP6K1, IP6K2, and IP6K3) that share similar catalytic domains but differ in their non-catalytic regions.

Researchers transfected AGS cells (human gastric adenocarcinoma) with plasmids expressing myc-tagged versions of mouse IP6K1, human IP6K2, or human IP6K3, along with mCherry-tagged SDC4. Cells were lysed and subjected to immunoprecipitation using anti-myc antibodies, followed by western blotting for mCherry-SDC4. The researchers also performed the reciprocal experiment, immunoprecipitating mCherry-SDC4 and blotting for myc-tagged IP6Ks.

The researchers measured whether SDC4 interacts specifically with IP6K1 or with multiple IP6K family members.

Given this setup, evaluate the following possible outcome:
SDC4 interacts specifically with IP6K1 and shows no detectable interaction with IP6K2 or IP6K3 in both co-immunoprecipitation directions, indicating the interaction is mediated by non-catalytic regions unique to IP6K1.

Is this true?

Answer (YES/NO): YES